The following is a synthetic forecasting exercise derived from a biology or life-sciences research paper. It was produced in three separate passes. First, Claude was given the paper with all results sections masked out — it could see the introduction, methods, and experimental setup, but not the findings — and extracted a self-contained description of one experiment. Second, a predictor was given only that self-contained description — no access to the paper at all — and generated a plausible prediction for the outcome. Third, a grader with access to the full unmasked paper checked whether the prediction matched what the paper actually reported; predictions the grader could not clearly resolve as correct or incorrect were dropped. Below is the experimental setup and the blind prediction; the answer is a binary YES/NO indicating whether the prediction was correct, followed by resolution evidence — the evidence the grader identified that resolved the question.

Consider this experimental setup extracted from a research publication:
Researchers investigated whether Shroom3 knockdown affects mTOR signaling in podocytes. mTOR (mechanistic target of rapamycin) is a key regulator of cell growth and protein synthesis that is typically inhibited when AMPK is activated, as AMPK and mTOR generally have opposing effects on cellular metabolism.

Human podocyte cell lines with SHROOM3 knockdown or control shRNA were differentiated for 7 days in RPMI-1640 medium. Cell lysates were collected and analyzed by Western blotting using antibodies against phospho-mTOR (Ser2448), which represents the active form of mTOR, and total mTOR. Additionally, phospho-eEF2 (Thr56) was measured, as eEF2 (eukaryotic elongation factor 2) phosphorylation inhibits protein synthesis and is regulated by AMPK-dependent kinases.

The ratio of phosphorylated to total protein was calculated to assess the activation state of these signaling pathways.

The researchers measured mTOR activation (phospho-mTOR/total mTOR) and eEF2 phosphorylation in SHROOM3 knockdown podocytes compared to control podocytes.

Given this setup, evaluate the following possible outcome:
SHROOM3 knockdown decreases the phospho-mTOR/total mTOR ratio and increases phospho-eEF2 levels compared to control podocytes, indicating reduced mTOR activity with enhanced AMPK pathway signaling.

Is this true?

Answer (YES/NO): NO